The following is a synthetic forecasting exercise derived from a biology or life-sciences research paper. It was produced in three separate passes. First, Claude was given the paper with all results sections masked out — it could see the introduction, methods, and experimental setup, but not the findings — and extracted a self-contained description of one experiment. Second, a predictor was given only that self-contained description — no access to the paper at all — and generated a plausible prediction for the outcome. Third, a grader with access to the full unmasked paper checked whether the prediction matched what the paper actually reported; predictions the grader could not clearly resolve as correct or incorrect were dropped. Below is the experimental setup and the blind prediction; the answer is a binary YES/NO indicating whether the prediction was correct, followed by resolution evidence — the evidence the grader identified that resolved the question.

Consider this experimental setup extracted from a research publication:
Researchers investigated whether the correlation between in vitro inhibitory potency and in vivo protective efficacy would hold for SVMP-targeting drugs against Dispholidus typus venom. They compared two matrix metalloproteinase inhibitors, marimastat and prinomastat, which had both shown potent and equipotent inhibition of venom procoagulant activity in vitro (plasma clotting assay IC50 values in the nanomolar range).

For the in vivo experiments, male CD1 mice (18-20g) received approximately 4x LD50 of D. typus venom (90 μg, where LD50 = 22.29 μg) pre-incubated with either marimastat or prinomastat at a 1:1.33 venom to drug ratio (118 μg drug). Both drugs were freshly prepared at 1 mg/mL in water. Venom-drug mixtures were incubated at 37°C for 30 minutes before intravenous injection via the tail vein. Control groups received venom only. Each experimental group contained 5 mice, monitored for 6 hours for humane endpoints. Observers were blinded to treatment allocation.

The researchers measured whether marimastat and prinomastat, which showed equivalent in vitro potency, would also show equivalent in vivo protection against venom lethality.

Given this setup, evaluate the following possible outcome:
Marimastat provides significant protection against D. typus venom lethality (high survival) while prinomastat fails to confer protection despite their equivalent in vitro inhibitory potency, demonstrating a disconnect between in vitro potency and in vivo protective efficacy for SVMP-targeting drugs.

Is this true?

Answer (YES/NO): YES